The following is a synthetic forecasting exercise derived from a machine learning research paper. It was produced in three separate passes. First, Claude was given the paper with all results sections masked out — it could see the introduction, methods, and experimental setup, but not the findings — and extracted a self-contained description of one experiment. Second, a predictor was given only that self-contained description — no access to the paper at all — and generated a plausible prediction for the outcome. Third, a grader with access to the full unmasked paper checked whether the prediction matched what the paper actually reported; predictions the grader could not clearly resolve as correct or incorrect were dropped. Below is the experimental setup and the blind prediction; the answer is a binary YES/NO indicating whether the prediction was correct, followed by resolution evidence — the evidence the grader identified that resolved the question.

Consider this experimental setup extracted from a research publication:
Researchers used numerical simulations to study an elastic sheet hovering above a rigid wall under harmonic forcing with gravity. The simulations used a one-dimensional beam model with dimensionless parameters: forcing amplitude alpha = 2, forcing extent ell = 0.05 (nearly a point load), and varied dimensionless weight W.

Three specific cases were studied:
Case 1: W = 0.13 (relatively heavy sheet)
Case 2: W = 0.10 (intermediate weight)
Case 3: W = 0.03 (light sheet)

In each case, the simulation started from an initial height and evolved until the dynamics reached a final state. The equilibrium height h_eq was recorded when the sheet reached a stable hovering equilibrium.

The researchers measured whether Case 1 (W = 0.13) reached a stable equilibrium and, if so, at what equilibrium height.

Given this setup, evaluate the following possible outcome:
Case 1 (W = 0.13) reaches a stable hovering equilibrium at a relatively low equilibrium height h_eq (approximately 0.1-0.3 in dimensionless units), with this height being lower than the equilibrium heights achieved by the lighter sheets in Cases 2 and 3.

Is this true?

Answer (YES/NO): NO